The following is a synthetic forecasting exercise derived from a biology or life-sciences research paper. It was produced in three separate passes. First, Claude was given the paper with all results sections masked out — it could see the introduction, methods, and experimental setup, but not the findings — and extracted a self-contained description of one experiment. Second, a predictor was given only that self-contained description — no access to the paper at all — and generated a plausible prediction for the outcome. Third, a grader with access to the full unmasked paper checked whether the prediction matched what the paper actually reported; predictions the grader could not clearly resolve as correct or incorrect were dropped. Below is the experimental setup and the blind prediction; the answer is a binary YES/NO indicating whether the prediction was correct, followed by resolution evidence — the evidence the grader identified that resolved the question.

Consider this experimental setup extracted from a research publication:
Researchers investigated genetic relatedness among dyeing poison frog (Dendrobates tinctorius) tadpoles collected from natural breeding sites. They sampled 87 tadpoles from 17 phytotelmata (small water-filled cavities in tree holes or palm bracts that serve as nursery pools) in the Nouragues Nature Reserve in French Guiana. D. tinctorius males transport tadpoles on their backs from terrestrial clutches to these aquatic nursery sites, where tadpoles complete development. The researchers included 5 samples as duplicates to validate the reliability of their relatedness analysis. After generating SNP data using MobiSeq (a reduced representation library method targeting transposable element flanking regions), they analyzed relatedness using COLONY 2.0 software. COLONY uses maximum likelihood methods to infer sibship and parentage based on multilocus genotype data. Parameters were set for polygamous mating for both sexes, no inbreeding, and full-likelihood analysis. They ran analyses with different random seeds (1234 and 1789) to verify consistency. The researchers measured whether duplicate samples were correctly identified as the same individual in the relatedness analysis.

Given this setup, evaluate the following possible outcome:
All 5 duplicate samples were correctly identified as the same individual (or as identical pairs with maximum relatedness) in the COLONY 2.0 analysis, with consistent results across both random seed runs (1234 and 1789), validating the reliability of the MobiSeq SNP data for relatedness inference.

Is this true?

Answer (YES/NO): NO